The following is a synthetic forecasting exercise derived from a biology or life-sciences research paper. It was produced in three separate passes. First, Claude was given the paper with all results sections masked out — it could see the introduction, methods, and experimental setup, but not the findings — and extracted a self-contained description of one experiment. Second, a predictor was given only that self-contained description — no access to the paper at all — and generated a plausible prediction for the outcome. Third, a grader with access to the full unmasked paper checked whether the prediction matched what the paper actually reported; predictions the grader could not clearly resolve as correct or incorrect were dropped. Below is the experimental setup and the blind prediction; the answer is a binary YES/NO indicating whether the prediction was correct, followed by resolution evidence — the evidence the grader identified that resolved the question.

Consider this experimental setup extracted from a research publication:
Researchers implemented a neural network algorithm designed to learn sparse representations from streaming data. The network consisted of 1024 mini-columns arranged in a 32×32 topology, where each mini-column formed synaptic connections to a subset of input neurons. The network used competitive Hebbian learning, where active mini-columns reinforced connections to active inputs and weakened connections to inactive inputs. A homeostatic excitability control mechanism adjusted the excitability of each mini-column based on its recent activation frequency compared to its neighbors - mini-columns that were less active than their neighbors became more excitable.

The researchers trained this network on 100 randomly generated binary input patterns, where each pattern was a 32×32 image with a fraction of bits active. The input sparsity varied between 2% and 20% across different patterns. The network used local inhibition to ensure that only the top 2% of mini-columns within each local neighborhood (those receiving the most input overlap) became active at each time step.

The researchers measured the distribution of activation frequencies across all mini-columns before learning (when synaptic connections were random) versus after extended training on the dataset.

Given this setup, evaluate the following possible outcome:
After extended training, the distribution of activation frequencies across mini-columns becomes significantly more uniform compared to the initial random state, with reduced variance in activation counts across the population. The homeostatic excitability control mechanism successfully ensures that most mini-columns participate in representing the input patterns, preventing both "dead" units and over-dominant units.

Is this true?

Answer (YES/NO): YES